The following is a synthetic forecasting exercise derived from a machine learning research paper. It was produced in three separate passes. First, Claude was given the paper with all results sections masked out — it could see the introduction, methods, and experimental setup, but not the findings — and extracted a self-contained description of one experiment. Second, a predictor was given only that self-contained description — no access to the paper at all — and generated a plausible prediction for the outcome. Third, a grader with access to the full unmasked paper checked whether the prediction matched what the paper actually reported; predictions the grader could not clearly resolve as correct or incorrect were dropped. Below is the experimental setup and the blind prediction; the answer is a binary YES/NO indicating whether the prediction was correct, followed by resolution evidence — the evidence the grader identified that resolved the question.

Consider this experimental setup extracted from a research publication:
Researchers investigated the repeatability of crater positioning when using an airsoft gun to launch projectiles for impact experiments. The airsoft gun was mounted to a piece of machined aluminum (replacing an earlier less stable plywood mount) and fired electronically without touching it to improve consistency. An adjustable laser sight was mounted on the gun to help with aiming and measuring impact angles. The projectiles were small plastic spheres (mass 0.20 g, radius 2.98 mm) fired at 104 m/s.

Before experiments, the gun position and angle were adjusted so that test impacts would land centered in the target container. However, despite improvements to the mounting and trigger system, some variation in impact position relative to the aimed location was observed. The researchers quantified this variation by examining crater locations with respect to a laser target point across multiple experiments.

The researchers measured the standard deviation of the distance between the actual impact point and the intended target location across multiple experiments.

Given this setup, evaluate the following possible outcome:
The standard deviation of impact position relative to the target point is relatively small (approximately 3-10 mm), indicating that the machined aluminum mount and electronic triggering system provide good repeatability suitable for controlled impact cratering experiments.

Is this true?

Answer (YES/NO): YES